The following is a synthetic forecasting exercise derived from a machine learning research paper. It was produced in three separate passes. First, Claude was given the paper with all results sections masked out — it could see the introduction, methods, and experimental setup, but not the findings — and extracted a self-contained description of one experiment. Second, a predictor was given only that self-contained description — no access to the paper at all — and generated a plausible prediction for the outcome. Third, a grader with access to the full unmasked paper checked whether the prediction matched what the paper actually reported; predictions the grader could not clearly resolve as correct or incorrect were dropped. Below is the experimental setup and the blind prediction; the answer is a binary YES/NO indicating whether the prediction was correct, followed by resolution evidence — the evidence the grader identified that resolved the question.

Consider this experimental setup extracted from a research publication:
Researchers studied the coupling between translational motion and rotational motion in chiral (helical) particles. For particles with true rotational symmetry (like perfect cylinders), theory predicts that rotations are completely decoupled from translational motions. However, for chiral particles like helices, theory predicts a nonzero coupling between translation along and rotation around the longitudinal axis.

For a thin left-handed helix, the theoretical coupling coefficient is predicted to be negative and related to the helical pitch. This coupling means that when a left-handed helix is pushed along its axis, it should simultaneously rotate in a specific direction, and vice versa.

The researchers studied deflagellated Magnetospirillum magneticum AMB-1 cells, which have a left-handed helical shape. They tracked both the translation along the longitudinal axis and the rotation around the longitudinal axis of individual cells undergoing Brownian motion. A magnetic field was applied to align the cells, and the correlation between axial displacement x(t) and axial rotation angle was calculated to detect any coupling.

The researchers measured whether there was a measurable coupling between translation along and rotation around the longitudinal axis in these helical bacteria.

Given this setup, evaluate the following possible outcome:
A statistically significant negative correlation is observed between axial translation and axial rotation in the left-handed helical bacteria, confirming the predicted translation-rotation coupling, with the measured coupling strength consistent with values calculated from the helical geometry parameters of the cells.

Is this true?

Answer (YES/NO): NO